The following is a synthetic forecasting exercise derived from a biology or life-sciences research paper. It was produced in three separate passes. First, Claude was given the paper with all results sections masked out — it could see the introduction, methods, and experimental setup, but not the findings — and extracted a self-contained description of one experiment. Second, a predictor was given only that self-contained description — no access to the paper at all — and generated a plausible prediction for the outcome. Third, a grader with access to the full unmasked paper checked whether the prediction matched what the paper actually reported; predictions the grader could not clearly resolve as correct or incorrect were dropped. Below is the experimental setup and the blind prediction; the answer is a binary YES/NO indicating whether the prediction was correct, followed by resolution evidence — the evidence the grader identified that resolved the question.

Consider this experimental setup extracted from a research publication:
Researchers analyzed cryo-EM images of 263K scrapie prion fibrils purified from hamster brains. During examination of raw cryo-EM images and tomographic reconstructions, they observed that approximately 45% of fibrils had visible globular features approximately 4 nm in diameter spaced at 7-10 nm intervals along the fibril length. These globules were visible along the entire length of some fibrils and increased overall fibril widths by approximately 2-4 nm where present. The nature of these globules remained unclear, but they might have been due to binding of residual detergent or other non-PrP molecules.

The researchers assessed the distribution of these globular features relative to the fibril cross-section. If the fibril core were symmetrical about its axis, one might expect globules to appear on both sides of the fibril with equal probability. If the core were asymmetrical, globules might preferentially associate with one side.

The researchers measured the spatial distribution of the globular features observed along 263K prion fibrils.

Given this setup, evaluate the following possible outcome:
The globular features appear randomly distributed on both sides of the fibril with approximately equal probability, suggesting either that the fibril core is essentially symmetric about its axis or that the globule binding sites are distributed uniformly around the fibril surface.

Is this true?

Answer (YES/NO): NO